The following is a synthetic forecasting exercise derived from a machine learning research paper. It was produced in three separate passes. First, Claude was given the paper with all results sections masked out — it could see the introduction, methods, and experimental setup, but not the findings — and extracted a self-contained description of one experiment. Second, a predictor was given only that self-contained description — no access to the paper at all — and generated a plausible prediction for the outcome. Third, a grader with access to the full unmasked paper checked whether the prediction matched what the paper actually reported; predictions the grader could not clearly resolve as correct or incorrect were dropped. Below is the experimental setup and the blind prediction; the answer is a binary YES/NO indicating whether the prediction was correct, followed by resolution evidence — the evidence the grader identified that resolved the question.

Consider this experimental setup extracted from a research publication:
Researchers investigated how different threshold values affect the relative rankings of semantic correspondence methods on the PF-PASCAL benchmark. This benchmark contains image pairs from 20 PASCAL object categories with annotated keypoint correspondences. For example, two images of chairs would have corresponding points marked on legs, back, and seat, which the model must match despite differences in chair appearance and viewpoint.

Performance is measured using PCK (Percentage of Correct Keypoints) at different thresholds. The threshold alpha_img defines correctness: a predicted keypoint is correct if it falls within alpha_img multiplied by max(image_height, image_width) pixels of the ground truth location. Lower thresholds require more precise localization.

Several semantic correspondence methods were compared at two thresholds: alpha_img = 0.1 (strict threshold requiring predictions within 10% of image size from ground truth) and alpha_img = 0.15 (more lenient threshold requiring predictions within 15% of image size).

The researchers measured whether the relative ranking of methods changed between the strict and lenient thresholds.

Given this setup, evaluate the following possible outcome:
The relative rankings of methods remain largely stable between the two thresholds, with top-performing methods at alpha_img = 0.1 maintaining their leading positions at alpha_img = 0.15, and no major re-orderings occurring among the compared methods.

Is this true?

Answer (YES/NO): NO